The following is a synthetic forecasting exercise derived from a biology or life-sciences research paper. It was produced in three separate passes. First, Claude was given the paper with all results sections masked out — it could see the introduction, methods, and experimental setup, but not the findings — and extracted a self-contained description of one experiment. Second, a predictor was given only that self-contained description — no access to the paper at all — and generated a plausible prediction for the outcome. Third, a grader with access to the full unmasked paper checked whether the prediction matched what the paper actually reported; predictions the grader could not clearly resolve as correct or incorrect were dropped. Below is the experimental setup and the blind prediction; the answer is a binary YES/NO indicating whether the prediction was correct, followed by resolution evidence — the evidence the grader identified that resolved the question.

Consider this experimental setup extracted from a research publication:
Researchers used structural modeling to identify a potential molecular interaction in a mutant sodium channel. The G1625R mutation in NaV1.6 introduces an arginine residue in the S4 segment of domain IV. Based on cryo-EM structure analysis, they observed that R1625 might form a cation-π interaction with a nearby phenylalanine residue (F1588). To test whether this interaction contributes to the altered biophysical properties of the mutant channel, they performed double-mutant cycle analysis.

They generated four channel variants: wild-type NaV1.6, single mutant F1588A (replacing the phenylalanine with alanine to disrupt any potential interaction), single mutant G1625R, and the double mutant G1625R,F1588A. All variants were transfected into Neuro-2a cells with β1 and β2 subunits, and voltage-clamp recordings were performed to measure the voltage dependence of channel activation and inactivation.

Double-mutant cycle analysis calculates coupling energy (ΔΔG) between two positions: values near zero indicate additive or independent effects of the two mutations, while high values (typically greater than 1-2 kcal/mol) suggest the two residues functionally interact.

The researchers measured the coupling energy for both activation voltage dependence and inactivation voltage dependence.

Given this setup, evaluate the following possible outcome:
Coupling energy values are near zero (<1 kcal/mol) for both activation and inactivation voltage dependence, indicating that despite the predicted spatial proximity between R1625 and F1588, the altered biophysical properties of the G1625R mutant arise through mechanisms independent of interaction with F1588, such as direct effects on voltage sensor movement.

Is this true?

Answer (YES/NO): NO